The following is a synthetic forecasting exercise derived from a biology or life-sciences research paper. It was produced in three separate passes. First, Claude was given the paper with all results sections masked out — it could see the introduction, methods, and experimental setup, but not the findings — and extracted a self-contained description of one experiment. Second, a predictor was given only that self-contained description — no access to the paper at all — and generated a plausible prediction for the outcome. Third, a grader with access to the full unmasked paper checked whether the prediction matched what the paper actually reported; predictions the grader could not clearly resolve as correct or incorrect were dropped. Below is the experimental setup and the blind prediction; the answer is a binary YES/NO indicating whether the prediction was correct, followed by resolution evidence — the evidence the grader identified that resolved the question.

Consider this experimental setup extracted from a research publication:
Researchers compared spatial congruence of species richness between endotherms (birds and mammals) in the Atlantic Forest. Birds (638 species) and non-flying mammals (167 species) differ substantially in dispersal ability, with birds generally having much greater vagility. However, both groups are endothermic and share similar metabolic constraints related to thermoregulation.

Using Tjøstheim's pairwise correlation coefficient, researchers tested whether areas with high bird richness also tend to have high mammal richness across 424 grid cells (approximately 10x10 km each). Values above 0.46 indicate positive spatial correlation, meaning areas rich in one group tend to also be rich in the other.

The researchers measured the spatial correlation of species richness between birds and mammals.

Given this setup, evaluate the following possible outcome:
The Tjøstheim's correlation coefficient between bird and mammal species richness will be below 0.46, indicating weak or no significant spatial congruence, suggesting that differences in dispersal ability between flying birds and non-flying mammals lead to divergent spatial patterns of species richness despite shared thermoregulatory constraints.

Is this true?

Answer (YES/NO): NO